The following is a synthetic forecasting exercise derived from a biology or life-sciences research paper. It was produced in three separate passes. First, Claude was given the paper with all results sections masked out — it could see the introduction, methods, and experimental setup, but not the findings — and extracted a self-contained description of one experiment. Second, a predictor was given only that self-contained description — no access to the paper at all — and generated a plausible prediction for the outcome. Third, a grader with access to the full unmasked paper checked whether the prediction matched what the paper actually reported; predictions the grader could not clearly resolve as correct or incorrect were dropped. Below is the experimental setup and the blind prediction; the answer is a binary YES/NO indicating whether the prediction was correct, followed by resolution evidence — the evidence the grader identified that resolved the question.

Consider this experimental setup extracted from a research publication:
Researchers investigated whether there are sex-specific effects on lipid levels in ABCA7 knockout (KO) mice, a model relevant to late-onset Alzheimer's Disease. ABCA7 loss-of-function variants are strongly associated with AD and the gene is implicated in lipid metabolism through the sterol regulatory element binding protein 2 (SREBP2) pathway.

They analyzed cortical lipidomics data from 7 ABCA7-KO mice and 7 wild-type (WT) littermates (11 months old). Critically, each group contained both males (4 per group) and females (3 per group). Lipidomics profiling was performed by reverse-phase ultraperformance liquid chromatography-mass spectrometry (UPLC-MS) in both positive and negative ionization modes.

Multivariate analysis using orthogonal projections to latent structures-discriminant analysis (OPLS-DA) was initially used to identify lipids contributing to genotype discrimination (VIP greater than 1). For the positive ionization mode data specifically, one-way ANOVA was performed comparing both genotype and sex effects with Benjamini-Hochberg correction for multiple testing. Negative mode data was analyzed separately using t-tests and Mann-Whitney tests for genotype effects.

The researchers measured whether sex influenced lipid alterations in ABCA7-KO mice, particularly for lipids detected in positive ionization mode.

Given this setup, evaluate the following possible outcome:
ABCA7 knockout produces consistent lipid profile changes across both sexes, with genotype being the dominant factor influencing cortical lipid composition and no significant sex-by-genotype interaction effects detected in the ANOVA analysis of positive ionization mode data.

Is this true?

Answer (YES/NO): NO